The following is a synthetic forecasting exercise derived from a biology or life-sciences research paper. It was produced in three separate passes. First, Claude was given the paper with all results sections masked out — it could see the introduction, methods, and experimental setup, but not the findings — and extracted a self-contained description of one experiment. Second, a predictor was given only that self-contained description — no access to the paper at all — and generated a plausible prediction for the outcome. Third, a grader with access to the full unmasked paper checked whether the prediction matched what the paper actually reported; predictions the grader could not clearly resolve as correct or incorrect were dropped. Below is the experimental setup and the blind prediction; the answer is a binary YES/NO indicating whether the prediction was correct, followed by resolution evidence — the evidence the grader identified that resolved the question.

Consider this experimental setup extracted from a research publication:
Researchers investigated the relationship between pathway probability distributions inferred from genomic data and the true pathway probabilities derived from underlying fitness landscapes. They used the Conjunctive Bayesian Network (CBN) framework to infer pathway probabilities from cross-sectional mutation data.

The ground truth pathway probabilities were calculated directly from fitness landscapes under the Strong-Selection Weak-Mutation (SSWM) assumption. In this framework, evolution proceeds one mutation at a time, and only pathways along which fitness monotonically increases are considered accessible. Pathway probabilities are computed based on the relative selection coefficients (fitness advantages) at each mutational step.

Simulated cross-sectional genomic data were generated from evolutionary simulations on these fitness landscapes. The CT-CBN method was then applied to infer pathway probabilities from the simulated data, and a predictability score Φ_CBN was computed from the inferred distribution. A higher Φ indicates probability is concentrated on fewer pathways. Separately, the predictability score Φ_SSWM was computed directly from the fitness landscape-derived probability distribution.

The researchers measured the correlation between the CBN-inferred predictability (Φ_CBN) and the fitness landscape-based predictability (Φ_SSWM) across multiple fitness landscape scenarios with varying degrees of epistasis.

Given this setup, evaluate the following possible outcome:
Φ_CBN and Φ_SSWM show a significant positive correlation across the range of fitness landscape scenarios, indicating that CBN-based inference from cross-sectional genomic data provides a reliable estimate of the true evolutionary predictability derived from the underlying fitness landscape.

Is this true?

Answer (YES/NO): YES